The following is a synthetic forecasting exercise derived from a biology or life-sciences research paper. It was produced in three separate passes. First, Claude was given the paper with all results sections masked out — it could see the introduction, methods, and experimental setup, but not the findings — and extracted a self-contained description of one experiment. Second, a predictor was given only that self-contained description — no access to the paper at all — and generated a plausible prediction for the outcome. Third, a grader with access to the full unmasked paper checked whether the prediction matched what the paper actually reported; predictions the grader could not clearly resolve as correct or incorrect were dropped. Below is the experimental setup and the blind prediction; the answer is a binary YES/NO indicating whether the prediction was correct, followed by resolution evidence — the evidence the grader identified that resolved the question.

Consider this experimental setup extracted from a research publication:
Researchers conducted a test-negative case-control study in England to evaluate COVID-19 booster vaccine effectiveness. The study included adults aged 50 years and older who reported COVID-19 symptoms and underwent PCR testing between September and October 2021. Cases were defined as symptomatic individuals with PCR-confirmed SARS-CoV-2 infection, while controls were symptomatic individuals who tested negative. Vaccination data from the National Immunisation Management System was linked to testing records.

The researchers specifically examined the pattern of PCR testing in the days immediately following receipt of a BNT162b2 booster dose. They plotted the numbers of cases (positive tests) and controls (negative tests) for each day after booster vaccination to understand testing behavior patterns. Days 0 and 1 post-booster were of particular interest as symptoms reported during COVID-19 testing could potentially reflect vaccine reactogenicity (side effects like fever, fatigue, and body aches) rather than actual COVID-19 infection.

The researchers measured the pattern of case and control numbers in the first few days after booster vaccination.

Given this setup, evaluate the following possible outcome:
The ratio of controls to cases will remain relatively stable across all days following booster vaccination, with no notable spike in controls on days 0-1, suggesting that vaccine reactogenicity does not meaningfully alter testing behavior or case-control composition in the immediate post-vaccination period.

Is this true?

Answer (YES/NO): NO